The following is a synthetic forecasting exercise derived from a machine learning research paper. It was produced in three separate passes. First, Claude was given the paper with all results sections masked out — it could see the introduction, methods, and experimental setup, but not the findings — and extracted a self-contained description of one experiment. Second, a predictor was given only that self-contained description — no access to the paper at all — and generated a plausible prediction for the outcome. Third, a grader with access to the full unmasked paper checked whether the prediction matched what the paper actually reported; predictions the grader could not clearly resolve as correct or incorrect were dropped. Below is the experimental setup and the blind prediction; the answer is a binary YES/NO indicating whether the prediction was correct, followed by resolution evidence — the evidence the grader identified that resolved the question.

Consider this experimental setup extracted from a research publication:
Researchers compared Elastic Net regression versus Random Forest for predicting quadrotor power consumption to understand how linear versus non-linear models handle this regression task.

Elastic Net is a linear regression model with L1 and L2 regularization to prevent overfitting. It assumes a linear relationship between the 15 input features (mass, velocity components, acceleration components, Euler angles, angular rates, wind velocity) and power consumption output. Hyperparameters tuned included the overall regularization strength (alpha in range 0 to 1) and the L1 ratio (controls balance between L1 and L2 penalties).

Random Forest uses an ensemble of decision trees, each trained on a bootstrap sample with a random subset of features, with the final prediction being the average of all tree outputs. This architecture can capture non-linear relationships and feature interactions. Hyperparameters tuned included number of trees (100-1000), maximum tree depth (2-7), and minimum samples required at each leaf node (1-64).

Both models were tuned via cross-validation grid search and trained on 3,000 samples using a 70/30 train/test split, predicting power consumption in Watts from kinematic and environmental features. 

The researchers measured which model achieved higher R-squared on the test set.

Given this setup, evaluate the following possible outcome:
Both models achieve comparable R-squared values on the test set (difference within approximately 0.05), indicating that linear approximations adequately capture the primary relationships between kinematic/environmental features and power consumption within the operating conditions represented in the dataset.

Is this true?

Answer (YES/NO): NO